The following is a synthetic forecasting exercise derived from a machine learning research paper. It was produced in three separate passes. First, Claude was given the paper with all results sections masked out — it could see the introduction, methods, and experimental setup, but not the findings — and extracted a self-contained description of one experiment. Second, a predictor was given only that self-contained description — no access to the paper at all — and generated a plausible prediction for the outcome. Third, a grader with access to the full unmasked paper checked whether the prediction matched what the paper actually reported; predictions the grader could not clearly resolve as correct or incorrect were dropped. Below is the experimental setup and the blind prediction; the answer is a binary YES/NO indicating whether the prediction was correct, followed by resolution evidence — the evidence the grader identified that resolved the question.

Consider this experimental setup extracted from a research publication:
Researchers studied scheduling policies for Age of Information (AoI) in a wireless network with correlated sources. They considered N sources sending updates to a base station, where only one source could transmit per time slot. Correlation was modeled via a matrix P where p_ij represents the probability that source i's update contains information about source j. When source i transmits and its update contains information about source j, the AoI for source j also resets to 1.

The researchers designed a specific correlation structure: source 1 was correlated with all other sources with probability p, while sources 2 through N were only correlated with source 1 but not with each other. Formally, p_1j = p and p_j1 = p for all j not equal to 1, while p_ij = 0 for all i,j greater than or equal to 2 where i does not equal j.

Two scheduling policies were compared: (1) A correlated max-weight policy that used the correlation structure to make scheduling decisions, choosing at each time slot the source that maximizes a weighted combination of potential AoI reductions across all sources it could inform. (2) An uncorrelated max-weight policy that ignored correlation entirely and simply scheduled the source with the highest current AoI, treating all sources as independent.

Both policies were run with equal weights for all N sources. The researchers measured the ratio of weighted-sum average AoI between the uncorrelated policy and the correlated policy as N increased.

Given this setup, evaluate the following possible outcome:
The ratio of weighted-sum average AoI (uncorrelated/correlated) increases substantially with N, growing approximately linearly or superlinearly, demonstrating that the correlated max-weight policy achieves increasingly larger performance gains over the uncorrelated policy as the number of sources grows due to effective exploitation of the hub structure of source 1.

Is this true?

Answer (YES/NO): YES